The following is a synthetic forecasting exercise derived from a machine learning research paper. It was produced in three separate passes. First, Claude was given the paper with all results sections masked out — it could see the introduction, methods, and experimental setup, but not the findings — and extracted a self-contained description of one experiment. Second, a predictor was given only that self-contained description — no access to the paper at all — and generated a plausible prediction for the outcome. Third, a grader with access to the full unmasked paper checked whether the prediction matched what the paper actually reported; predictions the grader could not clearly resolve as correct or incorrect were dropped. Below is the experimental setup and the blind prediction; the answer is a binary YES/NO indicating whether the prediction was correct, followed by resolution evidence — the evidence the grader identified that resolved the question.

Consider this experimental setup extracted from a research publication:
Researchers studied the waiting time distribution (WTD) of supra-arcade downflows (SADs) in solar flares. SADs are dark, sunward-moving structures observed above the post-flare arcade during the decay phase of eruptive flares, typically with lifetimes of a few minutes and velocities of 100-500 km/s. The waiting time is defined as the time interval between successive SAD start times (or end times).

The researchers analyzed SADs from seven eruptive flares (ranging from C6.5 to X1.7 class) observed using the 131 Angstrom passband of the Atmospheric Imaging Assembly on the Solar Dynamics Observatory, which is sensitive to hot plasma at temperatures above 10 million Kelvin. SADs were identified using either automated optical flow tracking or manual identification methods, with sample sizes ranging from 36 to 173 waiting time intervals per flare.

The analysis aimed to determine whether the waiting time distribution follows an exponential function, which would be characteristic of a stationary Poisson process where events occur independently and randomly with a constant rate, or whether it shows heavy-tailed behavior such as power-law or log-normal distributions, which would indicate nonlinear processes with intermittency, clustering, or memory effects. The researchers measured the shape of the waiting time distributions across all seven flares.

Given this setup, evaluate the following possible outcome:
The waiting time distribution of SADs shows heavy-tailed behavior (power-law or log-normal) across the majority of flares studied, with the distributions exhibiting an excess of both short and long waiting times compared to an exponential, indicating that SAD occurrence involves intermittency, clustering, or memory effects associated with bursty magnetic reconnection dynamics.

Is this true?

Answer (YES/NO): YES